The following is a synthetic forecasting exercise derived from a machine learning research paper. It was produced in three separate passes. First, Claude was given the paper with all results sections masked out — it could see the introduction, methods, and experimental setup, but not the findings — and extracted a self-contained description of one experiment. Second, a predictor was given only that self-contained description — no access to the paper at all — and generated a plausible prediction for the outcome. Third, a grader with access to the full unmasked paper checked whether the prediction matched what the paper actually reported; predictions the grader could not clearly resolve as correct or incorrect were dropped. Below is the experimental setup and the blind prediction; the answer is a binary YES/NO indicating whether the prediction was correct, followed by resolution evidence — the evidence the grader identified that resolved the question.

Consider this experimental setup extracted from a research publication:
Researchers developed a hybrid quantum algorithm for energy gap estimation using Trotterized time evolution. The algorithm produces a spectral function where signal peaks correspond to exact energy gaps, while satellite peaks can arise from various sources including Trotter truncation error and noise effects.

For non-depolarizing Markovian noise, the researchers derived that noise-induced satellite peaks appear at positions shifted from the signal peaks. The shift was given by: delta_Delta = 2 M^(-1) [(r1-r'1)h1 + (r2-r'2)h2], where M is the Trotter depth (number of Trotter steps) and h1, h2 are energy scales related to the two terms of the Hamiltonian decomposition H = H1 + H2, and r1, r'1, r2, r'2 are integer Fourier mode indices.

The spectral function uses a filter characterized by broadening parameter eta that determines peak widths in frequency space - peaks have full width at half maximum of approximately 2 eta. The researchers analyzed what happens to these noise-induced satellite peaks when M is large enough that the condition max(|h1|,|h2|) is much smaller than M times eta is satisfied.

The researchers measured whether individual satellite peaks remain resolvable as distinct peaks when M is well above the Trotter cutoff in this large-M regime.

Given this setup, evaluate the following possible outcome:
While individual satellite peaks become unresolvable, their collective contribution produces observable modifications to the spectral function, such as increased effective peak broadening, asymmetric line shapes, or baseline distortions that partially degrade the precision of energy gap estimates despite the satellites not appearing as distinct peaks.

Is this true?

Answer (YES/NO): YES